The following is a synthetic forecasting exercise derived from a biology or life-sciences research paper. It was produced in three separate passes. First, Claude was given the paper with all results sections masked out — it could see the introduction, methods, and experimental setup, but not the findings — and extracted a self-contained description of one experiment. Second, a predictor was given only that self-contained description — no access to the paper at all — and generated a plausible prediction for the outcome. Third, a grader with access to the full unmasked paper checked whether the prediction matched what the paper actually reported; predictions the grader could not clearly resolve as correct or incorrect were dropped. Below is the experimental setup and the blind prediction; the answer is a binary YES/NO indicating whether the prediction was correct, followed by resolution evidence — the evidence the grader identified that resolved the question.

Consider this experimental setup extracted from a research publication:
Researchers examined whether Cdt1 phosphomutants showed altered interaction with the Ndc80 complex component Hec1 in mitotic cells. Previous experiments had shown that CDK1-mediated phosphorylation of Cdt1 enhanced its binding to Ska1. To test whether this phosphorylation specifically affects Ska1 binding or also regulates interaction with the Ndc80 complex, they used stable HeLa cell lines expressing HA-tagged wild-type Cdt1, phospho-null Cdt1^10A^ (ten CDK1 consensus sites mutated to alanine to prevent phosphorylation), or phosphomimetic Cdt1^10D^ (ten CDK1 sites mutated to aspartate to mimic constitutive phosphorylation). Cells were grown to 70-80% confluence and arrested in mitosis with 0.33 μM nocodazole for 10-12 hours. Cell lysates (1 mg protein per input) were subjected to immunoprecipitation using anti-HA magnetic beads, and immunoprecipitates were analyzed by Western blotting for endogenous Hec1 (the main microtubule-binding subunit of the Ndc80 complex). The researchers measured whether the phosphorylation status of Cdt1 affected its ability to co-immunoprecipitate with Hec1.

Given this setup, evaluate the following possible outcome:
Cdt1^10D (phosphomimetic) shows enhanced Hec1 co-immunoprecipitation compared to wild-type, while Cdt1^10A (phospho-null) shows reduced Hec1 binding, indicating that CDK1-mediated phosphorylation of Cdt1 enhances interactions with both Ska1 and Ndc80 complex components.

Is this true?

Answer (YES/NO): NO